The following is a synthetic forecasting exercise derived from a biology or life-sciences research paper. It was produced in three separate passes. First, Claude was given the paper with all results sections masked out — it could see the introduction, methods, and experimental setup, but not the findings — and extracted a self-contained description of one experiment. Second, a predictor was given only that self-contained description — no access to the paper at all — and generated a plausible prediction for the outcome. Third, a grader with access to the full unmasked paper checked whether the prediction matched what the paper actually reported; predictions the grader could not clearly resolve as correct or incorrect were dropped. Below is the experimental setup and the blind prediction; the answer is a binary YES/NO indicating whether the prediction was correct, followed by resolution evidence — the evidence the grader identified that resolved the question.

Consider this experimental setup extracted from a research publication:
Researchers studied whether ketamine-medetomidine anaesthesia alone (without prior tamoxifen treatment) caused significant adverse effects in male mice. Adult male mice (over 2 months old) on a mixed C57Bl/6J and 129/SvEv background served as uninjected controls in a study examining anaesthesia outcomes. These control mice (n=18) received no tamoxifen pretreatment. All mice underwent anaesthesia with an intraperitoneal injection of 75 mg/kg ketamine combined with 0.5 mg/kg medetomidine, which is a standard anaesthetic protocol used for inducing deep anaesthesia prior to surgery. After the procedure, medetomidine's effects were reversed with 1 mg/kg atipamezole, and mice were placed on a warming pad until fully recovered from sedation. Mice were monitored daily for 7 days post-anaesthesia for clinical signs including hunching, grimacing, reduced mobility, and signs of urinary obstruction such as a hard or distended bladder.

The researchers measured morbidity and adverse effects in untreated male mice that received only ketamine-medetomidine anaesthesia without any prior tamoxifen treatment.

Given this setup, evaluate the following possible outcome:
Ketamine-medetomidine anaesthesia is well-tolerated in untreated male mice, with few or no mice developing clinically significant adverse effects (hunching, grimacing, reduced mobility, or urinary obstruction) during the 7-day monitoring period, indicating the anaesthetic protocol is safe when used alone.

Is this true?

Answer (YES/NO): YES